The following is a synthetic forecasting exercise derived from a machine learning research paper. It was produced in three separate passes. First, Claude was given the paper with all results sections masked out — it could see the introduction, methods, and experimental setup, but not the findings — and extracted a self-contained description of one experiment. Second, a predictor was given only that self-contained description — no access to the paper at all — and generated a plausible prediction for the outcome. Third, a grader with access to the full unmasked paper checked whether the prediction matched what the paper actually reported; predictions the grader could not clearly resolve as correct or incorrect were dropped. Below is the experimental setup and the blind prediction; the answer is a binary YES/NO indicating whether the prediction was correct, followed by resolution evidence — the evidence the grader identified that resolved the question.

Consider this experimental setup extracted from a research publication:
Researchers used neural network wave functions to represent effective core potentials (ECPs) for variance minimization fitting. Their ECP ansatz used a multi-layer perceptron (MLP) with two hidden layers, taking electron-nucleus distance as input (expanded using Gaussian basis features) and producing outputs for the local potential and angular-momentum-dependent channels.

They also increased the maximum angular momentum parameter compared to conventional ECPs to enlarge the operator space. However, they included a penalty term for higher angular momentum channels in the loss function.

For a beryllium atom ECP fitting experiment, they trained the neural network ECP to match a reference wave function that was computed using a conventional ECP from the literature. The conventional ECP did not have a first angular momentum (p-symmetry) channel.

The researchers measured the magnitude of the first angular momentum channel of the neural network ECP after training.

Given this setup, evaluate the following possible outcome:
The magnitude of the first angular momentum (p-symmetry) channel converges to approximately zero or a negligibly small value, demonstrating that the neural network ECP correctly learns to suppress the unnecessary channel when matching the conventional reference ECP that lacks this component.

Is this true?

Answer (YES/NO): YES